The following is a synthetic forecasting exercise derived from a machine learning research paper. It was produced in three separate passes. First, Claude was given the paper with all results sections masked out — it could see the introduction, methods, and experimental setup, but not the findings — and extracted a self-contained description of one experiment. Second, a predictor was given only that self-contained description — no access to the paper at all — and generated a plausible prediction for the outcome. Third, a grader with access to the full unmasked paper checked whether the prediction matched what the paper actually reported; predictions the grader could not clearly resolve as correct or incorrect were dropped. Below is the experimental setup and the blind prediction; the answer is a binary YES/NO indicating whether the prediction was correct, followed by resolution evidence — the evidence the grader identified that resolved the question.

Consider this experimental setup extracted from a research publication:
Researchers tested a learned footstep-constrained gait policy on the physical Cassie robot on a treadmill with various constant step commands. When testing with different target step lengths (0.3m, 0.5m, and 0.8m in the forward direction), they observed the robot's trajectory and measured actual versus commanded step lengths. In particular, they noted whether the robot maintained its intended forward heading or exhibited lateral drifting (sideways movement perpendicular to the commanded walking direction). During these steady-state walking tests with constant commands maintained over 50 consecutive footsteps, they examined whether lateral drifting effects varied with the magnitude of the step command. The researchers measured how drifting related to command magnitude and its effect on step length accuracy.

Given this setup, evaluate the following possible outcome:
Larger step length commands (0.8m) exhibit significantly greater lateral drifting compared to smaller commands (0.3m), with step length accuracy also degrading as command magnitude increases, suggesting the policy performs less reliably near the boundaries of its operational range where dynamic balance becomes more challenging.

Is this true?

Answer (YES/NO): YES